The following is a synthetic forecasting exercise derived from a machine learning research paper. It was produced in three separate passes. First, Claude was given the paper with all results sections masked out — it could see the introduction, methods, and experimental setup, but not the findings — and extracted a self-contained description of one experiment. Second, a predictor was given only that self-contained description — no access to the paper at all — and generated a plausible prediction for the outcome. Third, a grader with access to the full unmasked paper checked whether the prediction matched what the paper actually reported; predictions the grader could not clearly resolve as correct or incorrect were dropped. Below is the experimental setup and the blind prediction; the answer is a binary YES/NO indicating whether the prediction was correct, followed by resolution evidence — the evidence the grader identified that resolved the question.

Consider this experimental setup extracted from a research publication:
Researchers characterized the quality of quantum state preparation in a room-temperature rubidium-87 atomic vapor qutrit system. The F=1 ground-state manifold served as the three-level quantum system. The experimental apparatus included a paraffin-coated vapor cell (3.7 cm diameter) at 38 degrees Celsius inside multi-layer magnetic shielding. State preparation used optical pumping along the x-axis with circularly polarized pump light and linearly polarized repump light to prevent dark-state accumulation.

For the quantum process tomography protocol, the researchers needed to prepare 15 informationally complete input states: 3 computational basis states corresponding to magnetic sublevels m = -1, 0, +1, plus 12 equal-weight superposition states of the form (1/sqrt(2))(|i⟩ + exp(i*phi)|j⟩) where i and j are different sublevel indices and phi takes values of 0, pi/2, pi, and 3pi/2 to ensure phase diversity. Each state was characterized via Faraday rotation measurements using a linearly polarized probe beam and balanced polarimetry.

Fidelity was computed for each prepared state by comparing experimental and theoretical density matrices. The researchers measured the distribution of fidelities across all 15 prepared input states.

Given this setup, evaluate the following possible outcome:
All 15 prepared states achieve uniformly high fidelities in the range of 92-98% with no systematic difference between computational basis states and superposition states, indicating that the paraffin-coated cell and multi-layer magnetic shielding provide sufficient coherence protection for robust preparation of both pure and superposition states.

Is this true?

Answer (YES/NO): NO